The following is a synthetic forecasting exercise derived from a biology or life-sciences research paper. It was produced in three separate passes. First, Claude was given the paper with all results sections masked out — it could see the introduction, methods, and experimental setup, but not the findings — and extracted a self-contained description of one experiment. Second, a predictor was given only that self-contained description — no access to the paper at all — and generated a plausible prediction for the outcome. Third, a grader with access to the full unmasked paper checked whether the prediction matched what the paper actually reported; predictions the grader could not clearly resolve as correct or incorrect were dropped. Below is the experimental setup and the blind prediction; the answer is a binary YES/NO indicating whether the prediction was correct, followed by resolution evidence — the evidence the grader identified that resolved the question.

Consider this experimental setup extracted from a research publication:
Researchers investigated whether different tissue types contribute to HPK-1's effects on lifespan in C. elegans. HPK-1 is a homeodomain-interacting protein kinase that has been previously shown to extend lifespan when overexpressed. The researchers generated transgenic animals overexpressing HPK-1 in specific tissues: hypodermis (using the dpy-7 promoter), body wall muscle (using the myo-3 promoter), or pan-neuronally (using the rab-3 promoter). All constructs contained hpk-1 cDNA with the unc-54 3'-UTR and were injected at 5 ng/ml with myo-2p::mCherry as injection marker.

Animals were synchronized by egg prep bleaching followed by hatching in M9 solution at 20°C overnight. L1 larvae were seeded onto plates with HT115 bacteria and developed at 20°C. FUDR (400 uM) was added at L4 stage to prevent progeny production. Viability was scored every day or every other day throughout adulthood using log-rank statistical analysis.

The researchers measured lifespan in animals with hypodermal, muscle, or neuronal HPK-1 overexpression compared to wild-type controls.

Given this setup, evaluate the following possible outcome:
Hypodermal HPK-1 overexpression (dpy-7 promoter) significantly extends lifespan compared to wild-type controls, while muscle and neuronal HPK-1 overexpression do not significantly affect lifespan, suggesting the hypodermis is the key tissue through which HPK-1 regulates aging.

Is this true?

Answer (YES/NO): NO